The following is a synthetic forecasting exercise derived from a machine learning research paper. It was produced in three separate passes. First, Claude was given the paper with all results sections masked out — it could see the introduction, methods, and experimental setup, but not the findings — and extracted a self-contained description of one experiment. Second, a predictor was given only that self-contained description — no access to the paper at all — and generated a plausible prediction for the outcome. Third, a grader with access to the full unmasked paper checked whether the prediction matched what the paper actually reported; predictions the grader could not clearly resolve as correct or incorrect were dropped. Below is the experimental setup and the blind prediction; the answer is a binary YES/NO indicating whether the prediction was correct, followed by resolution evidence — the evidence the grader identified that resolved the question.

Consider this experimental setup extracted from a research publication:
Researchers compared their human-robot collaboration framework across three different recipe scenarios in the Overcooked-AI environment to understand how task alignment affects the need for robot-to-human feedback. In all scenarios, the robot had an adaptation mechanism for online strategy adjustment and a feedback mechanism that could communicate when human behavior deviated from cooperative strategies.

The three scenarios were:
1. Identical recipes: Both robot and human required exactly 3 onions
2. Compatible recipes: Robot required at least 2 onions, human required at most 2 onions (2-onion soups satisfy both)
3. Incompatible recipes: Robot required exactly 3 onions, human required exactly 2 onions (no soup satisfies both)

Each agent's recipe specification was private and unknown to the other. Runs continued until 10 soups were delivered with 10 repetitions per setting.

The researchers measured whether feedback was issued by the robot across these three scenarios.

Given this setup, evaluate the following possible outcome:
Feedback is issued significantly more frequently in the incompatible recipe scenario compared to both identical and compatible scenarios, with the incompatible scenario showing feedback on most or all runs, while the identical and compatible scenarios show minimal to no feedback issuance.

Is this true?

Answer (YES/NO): NO